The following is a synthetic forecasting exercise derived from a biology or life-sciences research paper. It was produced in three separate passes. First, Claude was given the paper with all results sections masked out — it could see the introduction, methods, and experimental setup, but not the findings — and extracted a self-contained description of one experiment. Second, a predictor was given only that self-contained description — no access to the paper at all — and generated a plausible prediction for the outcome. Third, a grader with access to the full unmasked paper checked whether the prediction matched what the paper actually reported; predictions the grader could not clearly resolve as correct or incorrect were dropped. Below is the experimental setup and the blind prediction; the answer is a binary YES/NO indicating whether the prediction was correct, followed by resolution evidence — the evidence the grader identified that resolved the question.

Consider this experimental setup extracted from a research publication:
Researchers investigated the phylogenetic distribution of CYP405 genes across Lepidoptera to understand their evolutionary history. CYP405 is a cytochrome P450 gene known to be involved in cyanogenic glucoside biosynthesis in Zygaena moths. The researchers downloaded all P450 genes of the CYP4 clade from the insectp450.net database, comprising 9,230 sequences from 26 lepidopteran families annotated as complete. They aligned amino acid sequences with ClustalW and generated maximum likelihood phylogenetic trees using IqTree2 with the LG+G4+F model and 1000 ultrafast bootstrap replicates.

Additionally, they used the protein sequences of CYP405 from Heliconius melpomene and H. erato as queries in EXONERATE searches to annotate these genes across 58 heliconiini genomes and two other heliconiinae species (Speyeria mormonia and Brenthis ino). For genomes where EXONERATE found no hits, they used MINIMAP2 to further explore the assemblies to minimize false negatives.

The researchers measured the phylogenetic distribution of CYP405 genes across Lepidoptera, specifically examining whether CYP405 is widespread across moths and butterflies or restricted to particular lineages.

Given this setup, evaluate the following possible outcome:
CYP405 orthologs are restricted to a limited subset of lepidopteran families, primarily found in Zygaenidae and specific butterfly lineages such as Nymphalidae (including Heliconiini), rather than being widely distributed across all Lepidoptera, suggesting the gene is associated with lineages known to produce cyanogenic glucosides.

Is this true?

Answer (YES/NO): YES